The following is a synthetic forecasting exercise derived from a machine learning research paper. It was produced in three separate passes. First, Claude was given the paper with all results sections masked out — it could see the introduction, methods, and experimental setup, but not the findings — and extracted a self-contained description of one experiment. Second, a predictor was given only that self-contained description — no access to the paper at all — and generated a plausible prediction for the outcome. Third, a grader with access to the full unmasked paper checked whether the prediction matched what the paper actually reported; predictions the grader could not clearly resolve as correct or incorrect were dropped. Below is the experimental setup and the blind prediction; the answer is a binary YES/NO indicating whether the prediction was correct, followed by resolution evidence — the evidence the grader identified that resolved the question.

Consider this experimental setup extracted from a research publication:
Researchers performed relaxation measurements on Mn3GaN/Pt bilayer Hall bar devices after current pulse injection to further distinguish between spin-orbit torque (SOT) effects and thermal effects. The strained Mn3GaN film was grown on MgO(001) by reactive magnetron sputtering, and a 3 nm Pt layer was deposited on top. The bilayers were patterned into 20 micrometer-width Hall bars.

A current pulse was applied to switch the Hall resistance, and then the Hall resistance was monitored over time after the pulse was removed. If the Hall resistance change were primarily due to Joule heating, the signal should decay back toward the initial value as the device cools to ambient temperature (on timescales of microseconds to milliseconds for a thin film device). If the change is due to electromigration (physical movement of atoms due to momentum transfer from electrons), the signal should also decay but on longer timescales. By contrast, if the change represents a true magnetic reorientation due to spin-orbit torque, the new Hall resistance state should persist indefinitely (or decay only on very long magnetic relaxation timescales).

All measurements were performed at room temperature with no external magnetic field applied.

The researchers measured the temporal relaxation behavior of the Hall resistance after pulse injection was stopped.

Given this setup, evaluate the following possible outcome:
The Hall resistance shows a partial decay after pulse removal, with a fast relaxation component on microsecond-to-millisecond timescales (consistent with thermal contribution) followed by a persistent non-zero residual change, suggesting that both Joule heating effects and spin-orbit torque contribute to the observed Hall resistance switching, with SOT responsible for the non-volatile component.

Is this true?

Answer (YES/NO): NO